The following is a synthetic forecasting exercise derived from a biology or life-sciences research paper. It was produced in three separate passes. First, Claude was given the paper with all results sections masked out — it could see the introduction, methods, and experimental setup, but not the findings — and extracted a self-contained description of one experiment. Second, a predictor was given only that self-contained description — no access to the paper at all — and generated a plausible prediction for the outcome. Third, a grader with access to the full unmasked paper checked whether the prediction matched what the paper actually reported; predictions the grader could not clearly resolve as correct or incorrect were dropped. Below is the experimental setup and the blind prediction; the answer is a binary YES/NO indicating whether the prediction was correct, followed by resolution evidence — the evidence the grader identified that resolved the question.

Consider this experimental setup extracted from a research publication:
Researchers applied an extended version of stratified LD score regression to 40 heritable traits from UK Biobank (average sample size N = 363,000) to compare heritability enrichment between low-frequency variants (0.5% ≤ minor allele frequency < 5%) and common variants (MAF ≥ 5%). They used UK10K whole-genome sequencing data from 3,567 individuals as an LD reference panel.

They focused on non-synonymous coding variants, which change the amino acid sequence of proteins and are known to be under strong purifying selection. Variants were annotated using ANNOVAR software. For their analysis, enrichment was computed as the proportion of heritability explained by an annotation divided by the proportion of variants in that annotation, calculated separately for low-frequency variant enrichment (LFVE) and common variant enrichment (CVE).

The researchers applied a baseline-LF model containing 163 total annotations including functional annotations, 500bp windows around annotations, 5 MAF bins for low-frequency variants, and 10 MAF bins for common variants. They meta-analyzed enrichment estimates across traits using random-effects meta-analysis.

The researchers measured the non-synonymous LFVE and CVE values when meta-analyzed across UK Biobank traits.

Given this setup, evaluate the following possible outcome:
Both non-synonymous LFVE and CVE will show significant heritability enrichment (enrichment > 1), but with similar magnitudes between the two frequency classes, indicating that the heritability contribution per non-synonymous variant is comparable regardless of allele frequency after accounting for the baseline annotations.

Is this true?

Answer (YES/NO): NO